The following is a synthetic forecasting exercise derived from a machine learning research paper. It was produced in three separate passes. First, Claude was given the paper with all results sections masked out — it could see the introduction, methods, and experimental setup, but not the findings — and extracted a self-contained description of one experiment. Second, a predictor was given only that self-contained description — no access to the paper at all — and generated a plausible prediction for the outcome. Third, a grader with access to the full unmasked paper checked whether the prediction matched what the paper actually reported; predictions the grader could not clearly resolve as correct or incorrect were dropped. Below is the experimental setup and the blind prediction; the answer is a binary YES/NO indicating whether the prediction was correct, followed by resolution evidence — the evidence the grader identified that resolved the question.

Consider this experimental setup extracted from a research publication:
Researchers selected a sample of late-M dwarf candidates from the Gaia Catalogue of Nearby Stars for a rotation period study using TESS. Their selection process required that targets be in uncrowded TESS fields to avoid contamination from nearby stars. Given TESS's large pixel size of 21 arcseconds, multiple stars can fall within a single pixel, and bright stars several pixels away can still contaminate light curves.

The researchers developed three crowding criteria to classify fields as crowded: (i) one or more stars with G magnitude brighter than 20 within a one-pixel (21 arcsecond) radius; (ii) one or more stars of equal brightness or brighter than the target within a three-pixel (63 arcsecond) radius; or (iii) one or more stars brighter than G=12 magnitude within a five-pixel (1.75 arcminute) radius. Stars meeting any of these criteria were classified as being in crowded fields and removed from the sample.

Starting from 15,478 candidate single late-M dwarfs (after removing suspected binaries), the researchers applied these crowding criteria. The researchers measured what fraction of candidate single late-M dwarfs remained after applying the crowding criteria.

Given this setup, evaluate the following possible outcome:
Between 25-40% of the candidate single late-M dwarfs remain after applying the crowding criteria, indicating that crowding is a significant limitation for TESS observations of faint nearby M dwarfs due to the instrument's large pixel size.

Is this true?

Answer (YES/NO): NO